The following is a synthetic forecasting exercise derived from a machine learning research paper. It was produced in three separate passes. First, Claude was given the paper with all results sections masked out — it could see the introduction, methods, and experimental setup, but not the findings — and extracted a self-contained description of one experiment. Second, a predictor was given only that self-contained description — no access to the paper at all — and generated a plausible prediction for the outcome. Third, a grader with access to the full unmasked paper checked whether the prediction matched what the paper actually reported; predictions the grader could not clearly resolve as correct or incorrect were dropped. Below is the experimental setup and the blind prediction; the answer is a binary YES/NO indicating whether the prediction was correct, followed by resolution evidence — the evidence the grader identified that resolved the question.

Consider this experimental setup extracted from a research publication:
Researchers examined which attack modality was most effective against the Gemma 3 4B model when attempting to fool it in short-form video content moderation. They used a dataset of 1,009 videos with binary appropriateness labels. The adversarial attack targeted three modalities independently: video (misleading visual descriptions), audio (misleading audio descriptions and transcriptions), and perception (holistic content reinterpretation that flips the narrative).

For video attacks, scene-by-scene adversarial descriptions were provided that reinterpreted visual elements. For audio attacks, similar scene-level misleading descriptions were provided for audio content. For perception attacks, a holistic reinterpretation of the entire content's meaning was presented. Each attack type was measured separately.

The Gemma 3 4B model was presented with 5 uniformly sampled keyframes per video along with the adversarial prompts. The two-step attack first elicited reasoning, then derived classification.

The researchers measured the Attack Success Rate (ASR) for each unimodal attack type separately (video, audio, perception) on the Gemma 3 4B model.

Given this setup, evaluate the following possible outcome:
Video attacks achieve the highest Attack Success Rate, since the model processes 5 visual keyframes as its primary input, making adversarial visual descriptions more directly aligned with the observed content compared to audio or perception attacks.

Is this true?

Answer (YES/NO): YES